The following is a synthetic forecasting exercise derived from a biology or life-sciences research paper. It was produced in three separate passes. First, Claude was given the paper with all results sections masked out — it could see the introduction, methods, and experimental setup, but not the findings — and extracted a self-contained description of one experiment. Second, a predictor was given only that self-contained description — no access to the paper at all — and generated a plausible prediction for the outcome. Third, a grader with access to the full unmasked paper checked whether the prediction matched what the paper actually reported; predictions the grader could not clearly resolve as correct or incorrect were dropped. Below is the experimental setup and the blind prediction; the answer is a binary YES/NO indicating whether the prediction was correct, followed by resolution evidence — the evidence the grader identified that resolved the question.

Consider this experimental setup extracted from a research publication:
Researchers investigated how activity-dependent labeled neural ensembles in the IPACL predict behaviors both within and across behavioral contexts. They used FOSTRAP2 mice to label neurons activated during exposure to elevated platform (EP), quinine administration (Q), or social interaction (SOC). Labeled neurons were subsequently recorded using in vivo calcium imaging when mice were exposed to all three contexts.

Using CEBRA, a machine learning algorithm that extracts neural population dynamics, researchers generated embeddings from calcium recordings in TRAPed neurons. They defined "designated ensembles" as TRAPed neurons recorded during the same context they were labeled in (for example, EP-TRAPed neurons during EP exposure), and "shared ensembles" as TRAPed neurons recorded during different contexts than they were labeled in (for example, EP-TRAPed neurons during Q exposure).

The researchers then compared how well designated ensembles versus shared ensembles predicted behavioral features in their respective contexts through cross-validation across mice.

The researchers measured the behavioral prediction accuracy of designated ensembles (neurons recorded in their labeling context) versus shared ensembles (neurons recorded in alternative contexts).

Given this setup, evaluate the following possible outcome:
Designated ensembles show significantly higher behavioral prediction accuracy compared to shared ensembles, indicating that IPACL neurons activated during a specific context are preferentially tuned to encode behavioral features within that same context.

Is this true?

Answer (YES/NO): YES